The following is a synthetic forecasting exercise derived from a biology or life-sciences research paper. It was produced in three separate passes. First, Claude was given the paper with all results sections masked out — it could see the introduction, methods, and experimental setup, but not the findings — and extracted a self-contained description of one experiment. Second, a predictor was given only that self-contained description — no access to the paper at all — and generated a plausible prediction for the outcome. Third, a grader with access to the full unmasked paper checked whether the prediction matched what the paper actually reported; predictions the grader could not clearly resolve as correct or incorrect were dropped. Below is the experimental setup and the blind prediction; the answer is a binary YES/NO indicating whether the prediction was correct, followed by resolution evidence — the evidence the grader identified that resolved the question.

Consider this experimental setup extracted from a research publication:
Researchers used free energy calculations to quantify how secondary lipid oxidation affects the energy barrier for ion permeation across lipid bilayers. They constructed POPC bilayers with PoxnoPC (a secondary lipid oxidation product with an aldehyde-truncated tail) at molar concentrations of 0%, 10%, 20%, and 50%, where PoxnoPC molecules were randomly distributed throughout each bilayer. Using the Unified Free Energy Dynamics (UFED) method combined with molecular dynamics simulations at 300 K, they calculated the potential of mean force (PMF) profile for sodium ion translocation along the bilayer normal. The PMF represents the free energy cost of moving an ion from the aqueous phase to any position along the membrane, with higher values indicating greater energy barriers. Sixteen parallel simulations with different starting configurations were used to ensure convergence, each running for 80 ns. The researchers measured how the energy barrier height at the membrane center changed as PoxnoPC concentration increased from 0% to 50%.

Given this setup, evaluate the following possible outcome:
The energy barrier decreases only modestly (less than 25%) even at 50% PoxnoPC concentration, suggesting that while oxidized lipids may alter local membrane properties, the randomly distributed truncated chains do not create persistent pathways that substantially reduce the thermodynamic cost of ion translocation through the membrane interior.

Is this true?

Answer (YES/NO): NO